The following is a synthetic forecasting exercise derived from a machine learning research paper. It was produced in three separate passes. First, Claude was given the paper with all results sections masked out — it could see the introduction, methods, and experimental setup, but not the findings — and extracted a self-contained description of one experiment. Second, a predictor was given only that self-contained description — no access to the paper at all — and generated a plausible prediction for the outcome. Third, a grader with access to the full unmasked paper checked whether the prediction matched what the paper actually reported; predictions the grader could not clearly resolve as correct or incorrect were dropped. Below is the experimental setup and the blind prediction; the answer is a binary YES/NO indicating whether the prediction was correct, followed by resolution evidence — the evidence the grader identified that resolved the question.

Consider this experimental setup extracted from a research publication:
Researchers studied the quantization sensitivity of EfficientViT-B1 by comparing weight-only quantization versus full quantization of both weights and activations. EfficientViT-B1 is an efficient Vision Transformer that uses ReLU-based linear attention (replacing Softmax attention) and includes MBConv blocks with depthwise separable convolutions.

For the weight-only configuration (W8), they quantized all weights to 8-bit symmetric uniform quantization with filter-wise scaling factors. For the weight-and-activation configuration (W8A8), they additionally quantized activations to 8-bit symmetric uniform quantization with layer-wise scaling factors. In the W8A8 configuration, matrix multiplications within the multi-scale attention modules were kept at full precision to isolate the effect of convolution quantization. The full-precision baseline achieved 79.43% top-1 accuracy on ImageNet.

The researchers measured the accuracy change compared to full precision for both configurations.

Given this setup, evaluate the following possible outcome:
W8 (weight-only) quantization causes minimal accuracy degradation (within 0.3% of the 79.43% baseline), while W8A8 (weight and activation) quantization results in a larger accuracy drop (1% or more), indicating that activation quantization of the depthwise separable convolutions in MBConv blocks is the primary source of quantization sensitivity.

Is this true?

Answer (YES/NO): YES